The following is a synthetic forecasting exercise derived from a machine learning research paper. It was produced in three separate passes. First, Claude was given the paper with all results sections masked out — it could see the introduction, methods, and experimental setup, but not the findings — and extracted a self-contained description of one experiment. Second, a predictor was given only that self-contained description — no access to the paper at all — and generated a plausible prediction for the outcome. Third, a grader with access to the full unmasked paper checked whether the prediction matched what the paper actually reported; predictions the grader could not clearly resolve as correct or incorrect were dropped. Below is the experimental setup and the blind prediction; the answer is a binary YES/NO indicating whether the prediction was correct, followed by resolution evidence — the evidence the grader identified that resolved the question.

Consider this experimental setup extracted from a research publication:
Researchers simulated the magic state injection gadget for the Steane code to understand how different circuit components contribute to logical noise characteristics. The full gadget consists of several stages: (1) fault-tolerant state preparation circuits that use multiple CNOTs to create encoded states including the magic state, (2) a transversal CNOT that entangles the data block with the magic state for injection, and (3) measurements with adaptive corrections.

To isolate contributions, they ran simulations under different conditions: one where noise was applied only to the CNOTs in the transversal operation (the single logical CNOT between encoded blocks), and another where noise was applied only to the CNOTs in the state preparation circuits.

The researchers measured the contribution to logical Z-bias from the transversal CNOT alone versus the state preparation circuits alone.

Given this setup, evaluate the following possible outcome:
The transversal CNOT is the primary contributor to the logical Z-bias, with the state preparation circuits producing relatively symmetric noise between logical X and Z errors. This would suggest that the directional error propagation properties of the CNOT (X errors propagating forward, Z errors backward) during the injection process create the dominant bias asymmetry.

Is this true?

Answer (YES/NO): NO